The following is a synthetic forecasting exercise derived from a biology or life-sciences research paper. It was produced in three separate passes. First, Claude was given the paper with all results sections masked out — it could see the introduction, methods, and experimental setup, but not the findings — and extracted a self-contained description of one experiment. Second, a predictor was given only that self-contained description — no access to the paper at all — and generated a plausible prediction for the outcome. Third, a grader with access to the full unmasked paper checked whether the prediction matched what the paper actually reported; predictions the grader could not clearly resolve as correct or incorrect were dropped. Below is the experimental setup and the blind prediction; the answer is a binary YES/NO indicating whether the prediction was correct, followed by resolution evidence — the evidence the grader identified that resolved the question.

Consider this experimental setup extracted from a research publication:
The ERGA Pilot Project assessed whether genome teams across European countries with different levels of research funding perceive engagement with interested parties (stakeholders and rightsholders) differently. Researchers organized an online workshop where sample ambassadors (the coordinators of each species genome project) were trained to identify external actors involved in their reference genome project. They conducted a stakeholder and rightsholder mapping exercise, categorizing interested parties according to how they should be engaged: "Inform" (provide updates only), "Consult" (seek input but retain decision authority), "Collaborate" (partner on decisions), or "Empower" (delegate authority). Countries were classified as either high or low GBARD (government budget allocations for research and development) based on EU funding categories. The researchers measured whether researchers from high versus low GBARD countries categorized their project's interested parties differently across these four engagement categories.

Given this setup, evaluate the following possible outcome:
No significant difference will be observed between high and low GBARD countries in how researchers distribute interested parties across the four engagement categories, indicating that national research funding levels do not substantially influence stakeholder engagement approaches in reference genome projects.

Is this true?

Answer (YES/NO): YES